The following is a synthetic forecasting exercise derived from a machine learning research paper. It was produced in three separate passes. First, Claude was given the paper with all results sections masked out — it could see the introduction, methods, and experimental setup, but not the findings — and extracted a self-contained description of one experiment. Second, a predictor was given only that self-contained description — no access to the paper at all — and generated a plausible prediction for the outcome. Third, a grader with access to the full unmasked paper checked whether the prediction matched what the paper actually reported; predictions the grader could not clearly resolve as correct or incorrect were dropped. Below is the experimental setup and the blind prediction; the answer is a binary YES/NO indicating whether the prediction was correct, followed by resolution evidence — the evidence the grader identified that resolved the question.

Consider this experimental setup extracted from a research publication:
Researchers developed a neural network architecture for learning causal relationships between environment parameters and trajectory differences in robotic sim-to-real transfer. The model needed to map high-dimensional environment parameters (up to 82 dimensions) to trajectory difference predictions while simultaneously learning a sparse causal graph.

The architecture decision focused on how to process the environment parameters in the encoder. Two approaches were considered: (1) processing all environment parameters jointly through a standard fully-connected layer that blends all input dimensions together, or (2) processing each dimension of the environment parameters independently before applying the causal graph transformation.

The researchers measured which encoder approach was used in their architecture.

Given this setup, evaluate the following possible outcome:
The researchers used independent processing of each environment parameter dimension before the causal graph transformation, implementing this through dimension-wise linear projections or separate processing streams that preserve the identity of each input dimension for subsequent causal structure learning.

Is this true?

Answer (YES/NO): YES